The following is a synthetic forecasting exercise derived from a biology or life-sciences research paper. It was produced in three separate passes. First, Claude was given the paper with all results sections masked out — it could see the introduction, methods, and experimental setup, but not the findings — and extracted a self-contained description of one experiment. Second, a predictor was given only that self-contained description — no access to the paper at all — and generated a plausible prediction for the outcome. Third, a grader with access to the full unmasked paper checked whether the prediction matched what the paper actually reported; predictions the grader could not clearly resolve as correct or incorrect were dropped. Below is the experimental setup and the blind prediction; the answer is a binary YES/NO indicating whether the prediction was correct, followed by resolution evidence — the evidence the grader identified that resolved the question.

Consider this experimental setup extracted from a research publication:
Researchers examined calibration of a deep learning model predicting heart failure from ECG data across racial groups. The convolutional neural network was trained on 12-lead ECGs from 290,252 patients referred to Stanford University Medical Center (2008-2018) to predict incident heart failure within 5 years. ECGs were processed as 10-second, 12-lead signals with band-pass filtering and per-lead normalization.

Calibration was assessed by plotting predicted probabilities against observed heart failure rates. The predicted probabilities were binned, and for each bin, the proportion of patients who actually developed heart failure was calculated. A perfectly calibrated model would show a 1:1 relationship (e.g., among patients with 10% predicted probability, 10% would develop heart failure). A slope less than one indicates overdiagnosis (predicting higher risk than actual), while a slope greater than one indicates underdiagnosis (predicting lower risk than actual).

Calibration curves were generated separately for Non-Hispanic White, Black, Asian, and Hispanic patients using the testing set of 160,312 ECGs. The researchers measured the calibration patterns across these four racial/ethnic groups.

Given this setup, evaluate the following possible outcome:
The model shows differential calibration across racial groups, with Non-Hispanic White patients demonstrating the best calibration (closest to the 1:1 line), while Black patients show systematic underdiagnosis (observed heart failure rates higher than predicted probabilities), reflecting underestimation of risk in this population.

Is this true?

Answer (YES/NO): NO